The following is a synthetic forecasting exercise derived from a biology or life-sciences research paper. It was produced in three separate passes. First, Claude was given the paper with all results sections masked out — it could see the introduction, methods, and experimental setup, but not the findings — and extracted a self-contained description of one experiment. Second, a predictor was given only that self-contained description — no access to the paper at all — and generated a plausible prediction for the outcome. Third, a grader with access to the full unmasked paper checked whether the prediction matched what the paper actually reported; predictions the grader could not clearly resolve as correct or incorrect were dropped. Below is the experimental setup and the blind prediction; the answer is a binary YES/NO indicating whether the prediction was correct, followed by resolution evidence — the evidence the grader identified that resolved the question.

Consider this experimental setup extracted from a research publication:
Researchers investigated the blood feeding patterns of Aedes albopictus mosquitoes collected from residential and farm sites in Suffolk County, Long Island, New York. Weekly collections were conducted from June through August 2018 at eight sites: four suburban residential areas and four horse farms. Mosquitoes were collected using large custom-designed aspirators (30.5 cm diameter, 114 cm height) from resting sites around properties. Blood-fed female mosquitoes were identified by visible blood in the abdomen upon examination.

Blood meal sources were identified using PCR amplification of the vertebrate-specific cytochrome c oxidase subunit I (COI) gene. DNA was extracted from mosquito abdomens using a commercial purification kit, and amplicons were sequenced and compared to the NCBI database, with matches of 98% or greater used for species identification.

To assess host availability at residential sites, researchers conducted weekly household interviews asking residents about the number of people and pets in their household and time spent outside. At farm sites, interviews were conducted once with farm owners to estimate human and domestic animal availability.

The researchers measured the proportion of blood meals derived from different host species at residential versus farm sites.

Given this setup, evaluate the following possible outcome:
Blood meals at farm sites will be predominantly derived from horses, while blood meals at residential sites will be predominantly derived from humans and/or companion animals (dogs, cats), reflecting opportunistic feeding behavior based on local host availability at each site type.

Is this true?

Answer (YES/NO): YES